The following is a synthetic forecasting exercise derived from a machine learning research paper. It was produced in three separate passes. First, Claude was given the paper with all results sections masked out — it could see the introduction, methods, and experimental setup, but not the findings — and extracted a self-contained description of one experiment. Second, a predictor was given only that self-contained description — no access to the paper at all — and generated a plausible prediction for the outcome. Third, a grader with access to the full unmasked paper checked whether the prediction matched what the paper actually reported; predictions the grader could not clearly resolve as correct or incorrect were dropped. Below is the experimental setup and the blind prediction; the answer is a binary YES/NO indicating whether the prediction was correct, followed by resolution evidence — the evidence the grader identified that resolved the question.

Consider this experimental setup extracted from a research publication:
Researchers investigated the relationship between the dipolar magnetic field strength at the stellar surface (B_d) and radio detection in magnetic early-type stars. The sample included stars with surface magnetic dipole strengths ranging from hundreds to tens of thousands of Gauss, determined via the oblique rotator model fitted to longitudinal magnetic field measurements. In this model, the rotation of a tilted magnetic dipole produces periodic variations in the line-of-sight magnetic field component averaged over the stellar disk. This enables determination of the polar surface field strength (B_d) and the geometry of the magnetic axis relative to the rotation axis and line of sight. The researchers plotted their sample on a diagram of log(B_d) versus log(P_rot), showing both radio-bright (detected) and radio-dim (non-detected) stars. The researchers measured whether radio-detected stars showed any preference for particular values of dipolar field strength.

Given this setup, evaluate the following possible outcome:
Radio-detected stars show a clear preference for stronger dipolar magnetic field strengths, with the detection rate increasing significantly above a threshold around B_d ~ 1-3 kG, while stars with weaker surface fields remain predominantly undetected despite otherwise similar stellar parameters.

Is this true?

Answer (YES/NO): NO